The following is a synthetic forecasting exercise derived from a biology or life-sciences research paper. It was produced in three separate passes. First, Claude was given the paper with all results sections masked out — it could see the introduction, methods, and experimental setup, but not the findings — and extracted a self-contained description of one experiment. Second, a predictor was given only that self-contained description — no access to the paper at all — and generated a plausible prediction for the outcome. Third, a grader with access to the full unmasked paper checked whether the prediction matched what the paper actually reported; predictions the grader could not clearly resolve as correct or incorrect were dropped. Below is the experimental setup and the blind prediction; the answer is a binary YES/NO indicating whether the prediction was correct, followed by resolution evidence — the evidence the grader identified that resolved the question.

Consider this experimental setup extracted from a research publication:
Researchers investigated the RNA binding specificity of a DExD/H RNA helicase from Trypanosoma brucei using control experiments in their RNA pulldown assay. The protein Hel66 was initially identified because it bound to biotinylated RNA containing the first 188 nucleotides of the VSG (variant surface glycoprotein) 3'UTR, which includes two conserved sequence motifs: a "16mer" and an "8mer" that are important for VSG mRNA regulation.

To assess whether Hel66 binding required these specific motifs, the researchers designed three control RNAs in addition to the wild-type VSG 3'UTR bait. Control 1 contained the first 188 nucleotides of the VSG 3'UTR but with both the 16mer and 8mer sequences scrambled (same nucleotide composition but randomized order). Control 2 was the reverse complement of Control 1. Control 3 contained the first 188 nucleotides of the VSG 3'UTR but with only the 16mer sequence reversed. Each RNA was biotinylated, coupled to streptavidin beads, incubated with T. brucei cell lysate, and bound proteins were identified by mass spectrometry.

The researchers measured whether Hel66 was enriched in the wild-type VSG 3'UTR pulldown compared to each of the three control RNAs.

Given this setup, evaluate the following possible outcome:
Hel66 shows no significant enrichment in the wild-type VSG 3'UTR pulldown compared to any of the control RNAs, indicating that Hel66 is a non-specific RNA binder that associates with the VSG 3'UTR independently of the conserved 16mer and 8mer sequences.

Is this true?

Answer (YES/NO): NO